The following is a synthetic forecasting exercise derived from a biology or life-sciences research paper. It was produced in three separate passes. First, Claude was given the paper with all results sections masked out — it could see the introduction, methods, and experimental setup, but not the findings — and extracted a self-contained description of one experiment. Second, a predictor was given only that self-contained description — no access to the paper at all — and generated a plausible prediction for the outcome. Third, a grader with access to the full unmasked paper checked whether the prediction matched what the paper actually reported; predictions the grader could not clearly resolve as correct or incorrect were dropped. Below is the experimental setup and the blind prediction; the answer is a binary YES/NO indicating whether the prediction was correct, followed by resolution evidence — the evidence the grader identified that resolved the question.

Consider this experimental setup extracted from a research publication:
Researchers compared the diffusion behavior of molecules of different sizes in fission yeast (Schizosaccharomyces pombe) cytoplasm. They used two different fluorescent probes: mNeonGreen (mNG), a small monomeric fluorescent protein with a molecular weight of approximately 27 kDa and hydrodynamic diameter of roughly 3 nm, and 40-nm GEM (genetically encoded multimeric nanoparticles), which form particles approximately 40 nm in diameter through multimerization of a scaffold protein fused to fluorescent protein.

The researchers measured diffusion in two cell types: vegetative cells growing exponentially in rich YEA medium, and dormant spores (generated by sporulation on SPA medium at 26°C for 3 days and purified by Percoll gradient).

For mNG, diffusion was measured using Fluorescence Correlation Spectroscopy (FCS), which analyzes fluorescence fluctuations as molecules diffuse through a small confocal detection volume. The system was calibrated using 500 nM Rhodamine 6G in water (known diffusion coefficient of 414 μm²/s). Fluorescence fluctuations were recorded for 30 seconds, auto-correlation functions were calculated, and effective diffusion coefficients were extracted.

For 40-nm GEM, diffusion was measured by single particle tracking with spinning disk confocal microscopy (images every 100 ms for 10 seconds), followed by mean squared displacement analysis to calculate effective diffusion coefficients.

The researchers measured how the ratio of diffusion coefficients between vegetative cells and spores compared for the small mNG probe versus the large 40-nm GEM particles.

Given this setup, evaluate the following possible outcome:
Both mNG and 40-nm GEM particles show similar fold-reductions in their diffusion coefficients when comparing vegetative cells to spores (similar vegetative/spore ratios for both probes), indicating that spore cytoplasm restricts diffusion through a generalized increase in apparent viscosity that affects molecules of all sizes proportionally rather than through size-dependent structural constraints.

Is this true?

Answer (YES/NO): NO